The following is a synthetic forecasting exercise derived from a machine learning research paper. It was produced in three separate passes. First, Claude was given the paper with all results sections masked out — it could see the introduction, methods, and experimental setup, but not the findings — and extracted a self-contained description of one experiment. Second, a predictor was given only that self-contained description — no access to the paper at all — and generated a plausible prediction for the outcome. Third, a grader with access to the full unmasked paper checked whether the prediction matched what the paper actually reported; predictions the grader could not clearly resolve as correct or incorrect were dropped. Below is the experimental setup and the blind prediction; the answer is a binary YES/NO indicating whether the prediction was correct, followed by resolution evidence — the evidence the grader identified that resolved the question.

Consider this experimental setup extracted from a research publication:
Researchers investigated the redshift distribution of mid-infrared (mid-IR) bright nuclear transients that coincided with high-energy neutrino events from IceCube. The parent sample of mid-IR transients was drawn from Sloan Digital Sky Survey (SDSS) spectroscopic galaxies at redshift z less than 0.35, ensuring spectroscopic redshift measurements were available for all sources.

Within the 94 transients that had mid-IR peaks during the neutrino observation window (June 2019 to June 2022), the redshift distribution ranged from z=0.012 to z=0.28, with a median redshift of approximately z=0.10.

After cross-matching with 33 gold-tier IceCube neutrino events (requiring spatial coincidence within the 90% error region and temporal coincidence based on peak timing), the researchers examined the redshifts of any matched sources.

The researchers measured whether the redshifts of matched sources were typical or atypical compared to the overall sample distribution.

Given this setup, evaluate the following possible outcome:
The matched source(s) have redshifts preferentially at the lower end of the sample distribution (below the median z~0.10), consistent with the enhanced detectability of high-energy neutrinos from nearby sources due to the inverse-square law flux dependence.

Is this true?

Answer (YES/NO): YES